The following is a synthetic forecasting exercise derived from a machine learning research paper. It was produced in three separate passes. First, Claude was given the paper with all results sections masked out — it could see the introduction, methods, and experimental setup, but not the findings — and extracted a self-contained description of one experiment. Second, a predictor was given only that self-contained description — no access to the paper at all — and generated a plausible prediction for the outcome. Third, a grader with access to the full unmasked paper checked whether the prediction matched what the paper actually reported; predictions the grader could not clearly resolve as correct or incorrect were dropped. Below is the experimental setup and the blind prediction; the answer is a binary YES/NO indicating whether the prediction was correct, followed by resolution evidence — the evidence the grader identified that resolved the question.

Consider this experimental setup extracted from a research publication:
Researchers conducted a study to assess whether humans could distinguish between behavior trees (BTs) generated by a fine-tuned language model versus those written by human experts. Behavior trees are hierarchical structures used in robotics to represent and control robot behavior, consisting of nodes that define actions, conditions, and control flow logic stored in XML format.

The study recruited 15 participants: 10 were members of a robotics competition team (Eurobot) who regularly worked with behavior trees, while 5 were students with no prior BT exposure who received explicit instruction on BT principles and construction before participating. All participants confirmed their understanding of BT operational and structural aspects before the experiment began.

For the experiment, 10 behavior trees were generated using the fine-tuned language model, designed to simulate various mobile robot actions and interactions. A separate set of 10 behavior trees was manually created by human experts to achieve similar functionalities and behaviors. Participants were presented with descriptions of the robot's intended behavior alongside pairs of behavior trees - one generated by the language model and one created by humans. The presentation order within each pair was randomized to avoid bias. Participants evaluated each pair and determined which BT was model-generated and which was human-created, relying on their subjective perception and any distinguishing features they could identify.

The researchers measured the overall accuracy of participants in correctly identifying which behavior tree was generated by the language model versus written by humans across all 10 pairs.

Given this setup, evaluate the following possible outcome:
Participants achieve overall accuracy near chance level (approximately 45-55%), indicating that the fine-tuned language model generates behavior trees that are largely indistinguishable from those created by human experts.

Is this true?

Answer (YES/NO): YES